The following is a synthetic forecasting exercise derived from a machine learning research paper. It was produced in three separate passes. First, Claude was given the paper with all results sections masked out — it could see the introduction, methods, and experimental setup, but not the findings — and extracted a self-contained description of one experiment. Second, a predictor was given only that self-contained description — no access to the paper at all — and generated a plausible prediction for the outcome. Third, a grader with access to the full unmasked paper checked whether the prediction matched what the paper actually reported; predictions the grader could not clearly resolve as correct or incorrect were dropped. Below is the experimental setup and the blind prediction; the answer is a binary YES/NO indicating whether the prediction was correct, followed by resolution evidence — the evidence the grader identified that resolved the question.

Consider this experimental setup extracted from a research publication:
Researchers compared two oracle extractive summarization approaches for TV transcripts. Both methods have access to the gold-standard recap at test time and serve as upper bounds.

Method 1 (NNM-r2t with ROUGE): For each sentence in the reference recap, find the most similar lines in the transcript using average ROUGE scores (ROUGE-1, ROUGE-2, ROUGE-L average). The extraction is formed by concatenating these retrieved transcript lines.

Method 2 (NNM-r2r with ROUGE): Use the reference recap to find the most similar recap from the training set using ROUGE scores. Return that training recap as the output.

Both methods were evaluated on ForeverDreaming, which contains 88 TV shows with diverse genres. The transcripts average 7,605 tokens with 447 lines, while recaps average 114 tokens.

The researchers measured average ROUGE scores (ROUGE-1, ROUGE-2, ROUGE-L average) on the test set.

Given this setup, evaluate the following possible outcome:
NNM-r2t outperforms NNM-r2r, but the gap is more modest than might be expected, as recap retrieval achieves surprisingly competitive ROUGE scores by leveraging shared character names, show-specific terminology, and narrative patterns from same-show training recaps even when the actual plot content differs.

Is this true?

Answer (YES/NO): NO